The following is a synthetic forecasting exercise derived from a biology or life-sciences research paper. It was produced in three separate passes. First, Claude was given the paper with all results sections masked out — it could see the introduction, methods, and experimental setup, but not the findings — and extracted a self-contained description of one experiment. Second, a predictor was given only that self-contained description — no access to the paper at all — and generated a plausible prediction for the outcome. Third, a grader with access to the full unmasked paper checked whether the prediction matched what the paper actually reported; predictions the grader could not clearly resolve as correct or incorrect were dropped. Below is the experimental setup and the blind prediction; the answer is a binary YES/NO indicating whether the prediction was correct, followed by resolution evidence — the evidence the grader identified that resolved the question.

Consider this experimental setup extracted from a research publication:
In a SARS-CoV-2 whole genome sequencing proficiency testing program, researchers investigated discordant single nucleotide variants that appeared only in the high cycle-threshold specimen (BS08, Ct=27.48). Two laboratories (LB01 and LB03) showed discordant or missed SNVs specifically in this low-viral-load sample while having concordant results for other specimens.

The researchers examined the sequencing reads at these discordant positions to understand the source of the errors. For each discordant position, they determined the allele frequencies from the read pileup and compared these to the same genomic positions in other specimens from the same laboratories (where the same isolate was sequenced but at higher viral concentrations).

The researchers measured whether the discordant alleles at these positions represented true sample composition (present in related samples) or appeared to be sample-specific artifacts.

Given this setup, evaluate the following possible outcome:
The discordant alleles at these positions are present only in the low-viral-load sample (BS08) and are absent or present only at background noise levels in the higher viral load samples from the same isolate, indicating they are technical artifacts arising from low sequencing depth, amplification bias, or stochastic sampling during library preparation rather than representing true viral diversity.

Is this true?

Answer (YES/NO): YES